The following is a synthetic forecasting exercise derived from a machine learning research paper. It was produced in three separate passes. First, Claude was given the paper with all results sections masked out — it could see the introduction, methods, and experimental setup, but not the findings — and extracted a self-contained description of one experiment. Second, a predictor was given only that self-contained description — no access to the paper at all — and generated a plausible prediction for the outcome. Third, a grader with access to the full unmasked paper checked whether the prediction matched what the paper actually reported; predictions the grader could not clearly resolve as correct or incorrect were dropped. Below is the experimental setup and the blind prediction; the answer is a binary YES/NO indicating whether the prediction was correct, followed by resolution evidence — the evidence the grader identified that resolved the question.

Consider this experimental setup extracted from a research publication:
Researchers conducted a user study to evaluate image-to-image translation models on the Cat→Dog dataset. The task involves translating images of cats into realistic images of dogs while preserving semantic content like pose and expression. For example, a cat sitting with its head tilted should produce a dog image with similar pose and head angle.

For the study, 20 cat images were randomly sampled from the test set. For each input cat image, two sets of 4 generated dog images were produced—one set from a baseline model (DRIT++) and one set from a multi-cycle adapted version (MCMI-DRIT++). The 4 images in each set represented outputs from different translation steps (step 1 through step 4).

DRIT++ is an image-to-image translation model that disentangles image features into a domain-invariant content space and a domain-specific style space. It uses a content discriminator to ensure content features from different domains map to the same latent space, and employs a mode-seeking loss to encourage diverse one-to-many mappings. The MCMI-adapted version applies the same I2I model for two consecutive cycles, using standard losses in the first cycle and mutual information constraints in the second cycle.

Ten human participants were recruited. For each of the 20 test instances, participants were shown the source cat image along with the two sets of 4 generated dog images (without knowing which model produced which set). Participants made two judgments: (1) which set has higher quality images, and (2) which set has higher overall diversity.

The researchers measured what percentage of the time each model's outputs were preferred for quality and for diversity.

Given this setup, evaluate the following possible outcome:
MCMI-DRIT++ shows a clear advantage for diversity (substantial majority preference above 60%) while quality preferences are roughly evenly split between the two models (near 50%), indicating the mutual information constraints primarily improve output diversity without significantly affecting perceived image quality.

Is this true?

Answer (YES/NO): NO